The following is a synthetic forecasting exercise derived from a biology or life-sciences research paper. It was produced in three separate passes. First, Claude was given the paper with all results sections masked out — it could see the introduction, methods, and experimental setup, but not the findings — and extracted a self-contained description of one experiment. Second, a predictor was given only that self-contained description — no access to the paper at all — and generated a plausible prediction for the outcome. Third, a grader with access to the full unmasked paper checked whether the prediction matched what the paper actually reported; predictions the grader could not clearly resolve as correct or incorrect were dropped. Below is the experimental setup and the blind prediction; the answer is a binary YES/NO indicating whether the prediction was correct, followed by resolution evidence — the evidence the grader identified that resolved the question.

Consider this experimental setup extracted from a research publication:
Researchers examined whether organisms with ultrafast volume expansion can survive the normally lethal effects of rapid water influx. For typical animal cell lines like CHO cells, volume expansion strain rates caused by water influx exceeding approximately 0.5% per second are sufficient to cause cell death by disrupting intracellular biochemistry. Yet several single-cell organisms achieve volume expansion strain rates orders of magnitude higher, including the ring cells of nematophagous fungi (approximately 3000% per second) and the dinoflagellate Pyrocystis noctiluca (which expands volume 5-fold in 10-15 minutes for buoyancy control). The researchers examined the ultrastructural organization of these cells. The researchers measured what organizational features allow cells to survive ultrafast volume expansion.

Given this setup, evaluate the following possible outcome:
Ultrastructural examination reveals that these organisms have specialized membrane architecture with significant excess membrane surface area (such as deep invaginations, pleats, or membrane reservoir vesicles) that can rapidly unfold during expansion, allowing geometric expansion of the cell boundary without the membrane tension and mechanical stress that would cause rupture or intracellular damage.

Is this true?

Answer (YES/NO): YES